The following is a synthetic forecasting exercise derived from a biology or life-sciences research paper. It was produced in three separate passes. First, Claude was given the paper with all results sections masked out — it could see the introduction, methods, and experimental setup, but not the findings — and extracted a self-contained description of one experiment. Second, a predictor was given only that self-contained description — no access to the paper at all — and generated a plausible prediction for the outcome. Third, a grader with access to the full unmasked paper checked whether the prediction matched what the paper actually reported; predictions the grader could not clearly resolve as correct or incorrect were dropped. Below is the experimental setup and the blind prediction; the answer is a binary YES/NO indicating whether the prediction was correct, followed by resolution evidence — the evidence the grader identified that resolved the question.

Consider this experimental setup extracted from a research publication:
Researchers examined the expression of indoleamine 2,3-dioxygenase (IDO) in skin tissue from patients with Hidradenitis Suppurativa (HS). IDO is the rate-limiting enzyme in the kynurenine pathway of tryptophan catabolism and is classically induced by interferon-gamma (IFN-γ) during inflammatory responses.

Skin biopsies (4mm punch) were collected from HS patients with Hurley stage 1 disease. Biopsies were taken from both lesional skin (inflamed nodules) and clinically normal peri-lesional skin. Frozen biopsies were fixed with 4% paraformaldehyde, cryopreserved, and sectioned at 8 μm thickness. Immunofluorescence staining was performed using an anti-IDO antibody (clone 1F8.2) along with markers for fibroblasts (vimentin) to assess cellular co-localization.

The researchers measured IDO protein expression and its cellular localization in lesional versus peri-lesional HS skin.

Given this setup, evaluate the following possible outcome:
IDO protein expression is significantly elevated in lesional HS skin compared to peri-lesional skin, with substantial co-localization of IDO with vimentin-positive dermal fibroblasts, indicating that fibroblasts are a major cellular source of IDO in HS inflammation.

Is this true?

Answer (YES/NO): YES